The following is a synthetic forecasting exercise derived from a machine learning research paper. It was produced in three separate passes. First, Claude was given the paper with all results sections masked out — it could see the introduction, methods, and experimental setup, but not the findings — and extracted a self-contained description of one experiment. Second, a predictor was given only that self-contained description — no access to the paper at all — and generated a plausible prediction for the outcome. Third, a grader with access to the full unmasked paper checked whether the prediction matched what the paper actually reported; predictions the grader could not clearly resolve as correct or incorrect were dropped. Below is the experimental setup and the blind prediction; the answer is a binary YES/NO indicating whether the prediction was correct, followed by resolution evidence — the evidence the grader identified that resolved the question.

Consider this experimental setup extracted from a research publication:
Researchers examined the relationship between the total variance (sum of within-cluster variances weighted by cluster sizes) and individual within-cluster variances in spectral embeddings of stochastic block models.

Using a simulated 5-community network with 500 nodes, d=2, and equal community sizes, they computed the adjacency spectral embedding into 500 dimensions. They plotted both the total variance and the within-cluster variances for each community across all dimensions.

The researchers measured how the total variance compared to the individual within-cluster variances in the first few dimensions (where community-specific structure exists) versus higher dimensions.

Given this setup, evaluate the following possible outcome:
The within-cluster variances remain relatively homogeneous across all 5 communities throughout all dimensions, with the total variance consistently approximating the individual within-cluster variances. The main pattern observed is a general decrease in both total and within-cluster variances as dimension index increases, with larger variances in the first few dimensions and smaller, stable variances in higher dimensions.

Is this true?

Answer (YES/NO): NO